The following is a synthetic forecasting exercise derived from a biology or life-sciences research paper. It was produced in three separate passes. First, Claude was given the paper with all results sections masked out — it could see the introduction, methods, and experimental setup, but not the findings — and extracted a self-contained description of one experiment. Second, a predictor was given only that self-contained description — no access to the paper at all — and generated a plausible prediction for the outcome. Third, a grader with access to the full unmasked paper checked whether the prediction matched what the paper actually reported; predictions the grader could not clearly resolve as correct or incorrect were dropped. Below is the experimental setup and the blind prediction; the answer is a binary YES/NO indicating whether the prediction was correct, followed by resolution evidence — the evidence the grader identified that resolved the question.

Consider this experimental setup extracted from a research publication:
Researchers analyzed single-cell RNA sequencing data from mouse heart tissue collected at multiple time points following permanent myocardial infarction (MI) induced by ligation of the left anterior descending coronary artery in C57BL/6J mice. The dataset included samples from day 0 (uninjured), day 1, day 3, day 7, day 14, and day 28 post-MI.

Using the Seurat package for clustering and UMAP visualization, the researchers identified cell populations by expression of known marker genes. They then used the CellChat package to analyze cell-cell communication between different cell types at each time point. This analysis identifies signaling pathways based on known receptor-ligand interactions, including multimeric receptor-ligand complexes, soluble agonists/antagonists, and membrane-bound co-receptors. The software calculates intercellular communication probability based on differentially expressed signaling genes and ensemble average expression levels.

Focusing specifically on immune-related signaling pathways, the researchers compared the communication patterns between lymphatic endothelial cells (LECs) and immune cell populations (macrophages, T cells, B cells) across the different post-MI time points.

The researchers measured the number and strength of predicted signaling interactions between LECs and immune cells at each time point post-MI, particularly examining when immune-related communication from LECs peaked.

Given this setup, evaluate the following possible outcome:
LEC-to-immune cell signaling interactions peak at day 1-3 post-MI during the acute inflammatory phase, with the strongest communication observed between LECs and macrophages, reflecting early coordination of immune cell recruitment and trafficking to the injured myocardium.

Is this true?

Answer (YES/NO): YES